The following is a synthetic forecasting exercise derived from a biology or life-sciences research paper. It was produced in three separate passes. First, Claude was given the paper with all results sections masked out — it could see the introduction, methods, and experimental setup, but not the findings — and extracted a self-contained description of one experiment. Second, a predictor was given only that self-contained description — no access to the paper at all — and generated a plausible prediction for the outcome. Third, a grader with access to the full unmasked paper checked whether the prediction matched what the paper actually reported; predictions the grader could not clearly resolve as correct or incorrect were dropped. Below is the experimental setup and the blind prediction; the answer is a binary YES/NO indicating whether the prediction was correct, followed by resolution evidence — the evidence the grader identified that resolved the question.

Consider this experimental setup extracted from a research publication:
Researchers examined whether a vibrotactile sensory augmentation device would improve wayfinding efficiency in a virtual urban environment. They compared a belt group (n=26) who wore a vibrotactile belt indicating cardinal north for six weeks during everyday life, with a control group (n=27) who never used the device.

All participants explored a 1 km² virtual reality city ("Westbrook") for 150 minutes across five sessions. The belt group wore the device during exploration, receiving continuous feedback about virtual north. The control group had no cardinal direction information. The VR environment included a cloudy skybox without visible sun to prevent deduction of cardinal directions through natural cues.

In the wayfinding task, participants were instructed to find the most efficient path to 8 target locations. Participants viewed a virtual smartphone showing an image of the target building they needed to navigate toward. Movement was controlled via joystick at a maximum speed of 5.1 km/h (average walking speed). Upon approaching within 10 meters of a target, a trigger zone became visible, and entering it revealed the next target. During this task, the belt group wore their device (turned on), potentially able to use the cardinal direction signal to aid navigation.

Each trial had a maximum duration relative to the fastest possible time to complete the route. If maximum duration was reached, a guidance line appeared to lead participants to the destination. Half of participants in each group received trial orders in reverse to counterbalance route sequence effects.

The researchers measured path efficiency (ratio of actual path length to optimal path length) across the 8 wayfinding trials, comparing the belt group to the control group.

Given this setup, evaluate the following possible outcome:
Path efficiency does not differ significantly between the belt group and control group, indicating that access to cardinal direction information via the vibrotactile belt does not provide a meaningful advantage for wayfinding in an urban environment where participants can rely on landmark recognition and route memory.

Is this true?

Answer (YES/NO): NO